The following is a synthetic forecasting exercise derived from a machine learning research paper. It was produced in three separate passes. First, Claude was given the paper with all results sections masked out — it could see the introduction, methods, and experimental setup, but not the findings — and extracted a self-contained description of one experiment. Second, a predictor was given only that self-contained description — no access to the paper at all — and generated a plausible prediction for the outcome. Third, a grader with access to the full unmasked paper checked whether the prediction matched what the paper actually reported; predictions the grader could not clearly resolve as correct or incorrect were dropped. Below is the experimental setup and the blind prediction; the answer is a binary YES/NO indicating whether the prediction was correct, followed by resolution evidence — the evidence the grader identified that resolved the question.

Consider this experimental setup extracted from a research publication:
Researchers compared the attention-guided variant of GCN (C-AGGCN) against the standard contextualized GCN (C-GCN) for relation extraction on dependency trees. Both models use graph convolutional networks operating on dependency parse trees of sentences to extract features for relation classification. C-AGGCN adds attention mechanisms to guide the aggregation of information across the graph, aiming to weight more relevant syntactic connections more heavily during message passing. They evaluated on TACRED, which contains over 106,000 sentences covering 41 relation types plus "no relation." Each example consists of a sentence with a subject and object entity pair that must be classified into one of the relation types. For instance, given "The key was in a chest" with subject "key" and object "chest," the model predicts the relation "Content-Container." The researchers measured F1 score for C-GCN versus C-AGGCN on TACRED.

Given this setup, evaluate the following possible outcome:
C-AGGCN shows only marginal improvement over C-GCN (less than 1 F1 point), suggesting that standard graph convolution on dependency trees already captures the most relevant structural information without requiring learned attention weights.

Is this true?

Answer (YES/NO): YES